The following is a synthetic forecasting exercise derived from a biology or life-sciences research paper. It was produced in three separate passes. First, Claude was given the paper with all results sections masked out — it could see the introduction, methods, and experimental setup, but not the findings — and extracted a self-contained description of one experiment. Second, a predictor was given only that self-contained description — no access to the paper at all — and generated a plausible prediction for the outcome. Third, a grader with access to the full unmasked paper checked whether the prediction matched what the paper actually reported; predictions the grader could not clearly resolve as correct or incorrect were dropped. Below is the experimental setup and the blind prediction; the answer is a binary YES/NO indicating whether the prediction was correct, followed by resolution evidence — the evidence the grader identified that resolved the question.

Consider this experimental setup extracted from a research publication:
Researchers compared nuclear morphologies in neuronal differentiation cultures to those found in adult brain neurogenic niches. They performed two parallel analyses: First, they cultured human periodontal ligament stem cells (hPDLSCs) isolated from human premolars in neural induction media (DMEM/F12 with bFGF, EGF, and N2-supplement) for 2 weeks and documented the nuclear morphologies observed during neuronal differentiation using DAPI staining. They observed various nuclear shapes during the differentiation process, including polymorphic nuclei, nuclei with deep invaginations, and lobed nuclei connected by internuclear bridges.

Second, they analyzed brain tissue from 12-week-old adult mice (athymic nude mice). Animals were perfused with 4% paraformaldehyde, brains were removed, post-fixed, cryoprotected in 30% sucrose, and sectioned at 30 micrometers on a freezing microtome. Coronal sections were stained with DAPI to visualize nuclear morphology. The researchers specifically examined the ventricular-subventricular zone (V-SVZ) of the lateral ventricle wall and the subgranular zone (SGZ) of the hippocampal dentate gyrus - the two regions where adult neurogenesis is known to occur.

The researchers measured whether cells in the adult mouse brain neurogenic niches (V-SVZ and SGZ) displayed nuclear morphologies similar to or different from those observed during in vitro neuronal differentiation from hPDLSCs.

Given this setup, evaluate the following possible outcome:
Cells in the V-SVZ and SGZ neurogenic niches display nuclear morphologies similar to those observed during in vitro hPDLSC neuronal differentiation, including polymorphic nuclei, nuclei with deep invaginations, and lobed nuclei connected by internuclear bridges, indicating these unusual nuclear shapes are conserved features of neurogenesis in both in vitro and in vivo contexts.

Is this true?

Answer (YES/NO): YES